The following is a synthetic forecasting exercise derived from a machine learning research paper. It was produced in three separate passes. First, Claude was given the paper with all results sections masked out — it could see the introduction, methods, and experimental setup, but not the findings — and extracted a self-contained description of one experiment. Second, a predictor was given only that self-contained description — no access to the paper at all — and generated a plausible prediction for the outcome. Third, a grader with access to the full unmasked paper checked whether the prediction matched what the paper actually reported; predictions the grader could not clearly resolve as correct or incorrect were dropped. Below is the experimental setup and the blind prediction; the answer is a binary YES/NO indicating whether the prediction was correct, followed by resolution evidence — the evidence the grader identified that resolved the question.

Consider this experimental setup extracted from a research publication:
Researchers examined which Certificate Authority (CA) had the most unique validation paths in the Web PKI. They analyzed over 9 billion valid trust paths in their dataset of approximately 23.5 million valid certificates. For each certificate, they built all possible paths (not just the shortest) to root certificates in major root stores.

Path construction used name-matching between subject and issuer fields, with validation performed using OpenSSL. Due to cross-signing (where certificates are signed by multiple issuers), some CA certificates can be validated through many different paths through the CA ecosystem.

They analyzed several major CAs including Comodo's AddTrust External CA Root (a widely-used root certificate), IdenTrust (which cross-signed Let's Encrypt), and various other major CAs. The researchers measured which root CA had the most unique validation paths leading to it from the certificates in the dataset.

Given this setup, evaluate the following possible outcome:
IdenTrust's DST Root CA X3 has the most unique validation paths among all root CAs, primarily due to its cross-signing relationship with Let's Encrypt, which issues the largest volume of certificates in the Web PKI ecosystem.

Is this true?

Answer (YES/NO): NO